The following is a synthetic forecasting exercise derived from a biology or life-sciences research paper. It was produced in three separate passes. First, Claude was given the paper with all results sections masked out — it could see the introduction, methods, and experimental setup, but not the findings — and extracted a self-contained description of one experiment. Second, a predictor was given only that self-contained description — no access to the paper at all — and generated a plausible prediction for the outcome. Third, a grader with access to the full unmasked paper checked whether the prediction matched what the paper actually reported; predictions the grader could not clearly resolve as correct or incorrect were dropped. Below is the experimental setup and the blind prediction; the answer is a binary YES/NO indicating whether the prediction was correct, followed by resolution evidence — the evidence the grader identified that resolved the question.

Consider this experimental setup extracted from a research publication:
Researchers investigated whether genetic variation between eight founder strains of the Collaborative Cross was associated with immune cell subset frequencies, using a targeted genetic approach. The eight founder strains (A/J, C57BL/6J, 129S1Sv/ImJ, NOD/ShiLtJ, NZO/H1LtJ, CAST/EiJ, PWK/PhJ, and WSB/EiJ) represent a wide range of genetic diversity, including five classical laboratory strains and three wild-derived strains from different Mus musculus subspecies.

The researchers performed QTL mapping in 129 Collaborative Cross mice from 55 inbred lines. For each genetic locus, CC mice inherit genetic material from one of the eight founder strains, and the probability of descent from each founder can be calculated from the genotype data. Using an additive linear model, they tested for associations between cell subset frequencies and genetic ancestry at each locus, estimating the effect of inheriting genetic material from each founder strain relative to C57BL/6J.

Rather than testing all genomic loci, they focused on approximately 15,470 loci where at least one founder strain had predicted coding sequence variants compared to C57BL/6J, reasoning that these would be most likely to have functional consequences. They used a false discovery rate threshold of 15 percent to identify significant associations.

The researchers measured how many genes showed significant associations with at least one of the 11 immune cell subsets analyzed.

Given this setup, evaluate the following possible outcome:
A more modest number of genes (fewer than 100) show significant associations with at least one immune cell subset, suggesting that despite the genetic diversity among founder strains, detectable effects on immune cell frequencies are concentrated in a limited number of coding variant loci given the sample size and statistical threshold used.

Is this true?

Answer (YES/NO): NO